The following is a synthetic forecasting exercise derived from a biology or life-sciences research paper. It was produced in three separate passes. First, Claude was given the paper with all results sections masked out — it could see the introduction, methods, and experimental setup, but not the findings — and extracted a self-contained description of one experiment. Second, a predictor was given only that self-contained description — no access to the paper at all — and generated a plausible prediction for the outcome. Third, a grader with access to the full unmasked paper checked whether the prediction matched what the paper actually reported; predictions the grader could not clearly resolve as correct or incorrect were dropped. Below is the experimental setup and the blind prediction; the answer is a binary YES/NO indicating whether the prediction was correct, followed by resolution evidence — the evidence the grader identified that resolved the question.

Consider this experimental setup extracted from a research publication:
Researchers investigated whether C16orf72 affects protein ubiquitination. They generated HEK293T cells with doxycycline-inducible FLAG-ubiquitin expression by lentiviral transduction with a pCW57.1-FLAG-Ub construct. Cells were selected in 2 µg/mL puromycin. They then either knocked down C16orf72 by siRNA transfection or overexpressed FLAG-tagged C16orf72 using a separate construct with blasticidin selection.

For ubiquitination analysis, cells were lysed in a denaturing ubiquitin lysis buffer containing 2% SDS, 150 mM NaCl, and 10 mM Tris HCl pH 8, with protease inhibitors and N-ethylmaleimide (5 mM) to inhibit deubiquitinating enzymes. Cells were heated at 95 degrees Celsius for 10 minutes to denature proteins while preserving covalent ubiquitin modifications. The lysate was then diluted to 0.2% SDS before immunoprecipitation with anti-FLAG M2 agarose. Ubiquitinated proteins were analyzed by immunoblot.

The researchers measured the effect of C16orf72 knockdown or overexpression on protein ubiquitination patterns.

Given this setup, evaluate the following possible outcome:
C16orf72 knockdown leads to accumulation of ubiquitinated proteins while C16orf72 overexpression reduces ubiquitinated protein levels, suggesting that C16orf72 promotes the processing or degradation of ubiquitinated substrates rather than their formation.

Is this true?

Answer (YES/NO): NO